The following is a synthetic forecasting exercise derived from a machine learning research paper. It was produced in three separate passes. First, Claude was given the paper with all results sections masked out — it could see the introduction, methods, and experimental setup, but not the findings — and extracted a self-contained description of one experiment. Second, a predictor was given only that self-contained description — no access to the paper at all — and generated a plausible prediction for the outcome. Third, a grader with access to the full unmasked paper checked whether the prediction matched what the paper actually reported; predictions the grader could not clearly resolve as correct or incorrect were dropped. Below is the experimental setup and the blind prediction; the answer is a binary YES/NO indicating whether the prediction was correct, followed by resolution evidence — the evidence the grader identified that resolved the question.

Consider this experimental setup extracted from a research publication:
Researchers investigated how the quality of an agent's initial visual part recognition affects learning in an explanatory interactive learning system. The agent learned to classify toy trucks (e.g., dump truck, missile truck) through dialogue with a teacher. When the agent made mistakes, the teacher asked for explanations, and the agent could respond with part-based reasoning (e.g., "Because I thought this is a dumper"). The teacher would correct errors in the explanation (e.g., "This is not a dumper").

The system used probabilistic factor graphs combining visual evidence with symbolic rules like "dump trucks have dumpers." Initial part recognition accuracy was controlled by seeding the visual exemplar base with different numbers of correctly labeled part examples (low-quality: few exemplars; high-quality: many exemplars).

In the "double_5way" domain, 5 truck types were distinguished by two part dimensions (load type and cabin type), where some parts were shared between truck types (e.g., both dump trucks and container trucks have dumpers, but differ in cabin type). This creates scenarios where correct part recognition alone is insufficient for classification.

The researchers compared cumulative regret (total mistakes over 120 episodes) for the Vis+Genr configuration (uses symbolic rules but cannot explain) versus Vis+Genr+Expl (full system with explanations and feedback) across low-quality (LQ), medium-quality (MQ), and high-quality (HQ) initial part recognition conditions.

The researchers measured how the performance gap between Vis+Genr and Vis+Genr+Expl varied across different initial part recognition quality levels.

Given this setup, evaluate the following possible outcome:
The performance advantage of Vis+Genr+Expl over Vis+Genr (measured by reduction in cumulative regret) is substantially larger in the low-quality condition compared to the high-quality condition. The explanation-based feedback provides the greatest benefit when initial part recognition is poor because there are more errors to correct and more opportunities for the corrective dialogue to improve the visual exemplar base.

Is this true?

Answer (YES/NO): NO